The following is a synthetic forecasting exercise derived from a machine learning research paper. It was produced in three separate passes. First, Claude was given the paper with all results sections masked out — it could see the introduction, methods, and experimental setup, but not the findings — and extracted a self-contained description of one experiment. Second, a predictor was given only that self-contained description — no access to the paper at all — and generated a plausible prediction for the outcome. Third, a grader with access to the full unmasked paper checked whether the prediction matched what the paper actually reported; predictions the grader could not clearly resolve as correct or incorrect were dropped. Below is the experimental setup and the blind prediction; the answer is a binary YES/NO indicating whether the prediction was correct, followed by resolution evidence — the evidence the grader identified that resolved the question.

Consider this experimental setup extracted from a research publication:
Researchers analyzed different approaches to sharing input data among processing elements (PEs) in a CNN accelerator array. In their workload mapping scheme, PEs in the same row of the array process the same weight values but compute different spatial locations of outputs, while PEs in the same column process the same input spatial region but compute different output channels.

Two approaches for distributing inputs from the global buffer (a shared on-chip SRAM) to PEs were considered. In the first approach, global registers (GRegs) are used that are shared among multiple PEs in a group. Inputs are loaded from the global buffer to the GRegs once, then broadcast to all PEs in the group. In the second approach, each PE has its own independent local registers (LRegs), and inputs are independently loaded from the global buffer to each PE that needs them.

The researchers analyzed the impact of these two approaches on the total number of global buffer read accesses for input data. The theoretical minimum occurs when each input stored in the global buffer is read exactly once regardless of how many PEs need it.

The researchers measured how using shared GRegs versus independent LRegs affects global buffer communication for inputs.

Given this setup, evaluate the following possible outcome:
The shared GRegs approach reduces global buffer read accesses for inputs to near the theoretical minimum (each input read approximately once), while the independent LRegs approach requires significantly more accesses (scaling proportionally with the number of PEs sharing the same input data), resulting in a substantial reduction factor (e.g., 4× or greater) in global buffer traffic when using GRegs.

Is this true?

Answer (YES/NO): NO